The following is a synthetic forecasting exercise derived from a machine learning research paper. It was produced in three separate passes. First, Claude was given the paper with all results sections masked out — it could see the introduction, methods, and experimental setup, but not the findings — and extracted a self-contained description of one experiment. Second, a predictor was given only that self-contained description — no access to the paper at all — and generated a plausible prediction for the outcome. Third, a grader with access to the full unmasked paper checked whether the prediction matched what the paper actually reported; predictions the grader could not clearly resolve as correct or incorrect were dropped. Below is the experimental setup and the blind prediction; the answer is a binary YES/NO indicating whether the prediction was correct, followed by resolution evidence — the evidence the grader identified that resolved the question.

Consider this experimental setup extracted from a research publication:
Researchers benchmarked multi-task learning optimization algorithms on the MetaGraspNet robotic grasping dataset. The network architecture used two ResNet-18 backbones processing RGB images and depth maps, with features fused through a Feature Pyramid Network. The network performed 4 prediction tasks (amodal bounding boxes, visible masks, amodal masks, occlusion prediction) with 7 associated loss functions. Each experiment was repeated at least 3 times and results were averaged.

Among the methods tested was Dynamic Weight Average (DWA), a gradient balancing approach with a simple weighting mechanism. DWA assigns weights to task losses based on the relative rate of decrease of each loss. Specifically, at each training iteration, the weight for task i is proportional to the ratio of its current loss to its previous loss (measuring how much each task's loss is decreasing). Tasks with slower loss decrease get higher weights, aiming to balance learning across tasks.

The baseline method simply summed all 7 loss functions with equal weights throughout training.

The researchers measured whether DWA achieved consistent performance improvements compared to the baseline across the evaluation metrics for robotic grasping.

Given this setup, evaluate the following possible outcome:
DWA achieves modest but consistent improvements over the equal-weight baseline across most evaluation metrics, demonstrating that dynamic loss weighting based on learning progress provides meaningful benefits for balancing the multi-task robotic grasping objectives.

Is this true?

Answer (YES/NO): YES